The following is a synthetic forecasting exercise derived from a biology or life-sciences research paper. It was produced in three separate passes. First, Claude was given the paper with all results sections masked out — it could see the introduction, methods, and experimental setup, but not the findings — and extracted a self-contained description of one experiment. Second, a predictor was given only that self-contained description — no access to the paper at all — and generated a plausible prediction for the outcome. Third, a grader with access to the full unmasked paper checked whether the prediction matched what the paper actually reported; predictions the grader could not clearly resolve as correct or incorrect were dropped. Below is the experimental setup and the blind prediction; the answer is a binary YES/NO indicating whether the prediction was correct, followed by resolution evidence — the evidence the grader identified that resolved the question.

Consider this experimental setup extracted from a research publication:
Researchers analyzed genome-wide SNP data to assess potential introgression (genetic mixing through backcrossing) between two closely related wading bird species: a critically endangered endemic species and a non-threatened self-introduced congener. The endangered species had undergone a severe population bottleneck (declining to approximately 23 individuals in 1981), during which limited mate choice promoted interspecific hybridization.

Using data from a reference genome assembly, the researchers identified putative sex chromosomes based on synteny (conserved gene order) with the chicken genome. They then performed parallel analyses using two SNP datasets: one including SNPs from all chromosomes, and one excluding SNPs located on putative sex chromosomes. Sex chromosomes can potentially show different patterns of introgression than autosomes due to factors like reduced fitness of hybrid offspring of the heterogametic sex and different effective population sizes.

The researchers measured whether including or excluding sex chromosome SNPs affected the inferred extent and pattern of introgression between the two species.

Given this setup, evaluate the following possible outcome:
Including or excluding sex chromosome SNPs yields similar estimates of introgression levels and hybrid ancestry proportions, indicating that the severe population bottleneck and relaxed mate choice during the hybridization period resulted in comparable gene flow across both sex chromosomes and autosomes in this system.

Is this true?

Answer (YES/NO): YES